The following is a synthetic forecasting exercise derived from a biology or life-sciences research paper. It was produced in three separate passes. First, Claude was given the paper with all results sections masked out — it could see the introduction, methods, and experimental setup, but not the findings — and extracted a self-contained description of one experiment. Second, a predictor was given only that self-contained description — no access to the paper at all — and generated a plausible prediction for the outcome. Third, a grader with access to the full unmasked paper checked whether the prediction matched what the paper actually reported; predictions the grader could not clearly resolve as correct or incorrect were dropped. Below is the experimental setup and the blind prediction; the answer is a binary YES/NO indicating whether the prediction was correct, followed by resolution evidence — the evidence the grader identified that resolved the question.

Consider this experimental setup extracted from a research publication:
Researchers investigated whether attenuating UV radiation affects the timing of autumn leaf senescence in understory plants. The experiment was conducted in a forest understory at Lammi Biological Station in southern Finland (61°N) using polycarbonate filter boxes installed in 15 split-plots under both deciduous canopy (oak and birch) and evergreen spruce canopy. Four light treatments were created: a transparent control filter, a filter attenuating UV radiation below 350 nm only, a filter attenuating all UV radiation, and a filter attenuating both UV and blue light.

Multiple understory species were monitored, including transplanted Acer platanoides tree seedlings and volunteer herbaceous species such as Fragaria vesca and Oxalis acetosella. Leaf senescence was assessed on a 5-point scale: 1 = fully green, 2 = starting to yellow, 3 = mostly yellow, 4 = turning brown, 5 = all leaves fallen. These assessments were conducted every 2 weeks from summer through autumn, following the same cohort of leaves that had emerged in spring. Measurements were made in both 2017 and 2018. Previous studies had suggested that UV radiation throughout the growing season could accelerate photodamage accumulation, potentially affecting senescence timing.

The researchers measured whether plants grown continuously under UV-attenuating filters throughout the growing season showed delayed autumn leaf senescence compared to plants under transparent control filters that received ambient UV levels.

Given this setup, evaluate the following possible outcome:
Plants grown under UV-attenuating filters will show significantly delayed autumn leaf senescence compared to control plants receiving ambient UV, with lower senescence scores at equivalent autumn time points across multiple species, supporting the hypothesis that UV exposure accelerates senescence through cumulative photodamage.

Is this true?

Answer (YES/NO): NO